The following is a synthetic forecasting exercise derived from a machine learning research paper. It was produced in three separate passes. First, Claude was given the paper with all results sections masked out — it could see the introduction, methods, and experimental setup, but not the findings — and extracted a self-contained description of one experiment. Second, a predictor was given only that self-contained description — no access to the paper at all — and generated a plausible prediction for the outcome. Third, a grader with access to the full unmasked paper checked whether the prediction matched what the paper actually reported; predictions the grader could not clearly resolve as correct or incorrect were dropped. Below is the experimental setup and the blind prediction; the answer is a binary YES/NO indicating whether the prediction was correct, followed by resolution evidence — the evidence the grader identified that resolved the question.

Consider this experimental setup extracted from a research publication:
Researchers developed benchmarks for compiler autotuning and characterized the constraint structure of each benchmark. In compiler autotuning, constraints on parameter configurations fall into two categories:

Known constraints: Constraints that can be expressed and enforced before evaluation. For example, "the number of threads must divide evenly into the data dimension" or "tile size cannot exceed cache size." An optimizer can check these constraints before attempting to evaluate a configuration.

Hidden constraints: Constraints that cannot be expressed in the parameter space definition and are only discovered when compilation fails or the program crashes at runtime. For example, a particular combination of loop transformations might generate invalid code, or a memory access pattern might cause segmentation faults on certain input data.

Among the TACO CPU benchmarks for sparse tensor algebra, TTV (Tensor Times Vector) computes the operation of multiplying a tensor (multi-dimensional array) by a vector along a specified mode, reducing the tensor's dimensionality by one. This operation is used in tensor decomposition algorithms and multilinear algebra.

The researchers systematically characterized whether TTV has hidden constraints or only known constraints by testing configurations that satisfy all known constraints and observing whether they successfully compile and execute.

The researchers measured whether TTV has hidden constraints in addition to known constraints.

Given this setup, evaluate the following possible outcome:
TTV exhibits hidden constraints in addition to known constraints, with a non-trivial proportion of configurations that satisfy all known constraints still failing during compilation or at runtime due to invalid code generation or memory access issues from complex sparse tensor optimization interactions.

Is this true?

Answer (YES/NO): YES